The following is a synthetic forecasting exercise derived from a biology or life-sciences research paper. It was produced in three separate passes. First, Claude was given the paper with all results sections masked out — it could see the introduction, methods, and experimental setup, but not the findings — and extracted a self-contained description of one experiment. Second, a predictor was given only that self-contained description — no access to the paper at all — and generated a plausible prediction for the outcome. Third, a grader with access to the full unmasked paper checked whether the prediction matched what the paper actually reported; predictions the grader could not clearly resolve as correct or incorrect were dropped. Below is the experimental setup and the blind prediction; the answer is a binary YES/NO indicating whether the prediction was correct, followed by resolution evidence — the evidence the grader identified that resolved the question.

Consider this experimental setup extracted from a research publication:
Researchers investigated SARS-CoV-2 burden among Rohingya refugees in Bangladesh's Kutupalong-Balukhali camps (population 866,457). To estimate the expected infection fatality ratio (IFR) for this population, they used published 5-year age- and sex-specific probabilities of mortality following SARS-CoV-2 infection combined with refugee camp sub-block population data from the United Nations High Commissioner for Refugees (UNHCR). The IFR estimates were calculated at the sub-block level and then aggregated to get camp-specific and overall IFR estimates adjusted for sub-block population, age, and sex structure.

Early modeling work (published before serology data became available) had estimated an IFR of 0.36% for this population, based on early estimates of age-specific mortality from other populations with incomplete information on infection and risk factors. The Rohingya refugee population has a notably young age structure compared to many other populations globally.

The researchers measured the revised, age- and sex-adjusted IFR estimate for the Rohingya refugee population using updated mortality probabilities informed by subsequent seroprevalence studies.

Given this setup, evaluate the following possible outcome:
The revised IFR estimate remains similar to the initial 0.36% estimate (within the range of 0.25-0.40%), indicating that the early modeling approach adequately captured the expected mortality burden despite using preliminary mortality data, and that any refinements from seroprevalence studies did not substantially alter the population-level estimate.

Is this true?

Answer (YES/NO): NO